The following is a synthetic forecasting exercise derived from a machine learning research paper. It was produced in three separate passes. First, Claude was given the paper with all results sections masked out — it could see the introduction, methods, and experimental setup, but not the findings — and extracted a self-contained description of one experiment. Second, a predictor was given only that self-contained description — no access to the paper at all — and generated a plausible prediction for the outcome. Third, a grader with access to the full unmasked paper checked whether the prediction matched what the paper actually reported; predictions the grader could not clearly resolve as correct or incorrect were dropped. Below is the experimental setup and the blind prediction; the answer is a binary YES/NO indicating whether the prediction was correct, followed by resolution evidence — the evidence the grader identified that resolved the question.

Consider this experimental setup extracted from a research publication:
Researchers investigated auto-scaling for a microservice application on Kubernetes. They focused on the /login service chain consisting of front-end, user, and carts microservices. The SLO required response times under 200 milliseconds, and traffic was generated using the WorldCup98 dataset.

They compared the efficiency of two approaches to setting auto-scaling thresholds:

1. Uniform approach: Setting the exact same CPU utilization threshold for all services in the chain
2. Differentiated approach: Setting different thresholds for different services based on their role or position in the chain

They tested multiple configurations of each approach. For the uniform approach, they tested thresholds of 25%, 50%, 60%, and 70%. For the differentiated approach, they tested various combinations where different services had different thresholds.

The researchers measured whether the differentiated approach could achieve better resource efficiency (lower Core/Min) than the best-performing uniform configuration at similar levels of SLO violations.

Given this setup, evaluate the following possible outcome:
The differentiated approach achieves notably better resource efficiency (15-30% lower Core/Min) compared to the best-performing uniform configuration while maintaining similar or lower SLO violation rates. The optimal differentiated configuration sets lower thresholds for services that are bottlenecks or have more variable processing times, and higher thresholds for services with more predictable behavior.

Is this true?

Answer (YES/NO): NO